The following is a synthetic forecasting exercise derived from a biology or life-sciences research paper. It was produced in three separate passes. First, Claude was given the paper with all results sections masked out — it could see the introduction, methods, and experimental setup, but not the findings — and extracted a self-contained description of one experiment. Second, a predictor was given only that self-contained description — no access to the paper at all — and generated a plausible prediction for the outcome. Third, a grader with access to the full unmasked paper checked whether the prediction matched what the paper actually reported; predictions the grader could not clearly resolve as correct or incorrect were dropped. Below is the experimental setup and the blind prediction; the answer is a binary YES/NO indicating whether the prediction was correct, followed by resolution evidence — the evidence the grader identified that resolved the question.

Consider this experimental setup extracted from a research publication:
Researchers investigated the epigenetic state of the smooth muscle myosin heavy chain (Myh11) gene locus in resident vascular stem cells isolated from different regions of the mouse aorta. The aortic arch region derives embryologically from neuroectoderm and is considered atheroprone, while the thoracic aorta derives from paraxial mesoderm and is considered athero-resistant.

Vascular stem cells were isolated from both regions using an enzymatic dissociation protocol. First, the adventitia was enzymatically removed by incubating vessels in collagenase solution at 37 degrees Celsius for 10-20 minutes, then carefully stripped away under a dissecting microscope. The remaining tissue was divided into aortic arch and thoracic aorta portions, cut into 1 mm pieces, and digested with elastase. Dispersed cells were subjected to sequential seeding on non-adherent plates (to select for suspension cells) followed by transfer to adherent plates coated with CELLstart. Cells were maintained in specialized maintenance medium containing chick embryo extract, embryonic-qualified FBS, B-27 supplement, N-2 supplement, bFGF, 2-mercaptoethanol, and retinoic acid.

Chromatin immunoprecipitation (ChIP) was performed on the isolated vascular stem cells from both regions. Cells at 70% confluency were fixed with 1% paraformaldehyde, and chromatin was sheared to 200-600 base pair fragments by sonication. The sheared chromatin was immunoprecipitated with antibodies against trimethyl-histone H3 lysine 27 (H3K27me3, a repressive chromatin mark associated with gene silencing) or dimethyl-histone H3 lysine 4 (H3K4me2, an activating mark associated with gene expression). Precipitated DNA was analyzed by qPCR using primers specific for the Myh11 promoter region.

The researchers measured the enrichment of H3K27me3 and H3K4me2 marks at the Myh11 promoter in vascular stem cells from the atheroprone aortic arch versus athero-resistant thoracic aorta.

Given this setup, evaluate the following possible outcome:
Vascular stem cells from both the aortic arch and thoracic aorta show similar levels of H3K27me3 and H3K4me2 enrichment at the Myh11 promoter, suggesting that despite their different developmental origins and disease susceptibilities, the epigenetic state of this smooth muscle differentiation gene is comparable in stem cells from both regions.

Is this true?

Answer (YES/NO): YES